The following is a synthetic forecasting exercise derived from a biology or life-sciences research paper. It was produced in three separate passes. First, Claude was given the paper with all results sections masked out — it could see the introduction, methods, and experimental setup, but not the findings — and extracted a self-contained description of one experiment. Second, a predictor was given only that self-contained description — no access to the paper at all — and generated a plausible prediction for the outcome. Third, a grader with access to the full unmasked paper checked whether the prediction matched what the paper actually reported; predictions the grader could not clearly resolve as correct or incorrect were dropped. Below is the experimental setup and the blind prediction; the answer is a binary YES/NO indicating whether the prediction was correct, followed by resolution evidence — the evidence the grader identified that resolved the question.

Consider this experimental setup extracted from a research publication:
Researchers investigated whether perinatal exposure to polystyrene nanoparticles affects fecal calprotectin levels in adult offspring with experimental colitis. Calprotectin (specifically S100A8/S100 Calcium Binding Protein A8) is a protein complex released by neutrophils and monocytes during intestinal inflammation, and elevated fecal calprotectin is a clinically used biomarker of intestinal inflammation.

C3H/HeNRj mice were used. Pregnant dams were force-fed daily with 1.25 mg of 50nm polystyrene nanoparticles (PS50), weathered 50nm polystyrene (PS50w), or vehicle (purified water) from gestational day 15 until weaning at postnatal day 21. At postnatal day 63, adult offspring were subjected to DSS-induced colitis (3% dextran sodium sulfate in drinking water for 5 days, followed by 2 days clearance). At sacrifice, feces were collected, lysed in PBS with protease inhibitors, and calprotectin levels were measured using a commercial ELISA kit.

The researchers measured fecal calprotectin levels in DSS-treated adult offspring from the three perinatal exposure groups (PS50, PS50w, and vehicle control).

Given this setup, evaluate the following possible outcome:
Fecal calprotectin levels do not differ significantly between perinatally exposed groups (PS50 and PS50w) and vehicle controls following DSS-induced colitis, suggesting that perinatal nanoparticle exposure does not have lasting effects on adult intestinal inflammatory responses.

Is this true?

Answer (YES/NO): NO